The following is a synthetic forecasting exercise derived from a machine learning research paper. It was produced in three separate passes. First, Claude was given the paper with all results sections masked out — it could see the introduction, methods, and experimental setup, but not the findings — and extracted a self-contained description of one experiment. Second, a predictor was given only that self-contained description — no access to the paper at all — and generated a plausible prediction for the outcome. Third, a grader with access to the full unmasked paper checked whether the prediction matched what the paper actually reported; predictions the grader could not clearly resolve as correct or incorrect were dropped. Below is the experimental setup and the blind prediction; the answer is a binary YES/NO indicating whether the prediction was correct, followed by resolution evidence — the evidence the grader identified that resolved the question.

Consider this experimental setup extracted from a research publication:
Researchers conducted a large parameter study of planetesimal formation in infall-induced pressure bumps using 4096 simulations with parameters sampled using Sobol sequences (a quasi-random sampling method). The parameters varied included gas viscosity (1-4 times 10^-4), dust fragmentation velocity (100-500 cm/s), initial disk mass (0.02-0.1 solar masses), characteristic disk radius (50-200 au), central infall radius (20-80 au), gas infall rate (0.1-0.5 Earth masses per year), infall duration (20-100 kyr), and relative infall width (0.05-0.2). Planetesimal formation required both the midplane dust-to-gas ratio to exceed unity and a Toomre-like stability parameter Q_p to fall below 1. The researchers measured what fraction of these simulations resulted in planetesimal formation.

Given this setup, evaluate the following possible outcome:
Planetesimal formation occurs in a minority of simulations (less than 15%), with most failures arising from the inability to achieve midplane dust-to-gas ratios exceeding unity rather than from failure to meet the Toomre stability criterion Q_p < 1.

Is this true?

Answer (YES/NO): NO